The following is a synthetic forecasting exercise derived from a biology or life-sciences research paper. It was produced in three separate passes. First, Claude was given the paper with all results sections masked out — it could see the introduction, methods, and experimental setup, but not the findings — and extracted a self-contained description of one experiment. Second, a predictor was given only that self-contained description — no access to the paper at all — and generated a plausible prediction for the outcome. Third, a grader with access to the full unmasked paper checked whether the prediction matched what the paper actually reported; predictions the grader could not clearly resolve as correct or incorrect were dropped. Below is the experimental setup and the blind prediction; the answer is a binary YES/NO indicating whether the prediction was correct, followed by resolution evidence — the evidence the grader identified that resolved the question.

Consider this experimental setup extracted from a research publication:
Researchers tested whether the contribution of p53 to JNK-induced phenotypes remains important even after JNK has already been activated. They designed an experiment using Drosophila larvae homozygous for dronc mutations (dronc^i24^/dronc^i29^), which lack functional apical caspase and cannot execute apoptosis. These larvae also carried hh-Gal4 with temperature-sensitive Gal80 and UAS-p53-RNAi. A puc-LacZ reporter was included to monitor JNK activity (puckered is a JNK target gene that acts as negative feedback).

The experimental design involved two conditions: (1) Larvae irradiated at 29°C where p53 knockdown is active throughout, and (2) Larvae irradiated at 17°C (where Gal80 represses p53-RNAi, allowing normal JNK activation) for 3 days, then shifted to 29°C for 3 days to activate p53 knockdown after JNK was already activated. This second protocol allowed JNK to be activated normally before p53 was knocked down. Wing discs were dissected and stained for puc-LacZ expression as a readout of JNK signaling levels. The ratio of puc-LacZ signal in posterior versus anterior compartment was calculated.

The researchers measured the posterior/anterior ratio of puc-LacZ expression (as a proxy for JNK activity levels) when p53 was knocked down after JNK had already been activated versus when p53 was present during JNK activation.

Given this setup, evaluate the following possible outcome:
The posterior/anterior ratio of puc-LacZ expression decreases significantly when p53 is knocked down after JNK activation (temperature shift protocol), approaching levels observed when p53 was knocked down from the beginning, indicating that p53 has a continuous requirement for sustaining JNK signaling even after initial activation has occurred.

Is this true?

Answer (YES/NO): NO